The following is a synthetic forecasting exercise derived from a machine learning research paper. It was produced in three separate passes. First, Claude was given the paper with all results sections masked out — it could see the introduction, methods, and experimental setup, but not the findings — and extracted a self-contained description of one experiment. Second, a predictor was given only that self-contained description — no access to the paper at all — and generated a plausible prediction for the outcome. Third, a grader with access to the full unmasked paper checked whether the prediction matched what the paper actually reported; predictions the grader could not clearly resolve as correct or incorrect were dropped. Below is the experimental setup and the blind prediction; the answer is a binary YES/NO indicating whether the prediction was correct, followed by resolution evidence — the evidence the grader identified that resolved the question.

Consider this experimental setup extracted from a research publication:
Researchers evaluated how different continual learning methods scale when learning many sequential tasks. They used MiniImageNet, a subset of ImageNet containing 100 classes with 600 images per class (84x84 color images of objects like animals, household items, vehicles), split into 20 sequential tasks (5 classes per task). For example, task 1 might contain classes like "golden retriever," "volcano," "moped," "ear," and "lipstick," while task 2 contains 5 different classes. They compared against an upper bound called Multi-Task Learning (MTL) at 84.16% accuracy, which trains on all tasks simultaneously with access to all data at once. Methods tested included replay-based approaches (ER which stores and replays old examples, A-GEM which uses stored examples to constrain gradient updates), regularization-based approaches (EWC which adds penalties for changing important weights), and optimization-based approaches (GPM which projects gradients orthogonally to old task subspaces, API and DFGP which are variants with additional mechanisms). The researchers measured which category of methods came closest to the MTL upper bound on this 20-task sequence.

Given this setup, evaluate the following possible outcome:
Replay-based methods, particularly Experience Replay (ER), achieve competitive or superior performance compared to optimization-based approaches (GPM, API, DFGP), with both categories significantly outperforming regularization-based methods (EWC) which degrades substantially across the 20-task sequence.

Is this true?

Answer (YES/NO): NO